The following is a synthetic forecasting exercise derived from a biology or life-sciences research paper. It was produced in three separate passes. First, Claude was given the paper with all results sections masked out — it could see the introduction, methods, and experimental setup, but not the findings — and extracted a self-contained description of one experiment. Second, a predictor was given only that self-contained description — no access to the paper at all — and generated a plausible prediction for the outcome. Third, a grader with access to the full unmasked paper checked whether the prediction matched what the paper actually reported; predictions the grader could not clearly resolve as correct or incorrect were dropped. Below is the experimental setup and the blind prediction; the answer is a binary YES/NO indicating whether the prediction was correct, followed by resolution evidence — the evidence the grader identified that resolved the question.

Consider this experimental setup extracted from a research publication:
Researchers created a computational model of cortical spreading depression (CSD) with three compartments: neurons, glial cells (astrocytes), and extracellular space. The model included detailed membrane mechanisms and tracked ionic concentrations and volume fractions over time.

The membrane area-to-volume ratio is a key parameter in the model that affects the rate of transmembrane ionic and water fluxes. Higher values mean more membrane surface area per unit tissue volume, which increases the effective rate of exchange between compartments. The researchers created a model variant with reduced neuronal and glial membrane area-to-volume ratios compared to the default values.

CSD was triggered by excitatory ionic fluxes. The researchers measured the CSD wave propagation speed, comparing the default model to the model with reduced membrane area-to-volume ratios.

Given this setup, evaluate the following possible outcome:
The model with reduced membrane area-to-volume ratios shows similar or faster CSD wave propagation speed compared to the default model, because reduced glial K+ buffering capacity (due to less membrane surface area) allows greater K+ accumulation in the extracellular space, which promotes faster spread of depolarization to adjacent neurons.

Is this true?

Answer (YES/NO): NO